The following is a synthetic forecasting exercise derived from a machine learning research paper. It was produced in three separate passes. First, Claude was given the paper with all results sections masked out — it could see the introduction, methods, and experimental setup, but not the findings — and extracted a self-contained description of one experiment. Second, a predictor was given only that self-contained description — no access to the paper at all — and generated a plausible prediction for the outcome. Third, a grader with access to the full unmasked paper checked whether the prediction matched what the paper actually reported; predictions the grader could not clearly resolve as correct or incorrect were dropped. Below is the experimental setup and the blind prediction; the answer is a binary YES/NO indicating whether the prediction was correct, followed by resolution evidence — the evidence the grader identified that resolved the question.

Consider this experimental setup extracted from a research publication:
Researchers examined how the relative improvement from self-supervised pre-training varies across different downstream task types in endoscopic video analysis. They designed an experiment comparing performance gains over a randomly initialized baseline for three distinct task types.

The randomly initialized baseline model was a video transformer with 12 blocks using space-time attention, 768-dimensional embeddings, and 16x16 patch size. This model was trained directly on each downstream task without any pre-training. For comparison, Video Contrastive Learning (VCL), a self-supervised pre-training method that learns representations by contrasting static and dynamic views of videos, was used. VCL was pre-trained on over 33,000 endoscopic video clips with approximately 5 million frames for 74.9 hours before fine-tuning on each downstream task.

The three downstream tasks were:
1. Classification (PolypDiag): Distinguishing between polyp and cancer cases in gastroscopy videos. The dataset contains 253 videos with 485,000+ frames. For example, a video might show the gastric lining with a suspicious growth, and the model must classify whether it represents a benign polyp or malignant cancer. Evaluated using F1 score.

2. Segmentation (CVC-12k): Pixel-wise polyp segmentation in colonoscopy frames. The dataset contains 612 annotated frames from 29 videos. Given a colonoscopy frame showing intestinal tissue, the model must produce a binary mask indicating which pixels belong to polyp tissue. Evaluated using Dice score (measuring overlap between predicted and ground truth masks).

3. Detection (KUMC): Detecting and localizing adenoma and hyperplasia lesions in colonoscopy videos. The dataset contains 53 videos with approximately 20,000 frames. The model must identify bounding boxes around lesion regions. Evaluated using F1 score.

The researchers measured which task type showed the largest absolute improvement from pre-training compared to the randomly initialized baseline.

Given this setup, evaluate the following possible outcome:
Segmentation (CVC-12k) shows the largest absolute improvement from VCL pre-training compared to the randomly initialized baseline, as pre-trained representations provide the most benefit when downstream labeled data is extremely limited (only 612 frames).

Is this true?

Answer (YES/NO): YES